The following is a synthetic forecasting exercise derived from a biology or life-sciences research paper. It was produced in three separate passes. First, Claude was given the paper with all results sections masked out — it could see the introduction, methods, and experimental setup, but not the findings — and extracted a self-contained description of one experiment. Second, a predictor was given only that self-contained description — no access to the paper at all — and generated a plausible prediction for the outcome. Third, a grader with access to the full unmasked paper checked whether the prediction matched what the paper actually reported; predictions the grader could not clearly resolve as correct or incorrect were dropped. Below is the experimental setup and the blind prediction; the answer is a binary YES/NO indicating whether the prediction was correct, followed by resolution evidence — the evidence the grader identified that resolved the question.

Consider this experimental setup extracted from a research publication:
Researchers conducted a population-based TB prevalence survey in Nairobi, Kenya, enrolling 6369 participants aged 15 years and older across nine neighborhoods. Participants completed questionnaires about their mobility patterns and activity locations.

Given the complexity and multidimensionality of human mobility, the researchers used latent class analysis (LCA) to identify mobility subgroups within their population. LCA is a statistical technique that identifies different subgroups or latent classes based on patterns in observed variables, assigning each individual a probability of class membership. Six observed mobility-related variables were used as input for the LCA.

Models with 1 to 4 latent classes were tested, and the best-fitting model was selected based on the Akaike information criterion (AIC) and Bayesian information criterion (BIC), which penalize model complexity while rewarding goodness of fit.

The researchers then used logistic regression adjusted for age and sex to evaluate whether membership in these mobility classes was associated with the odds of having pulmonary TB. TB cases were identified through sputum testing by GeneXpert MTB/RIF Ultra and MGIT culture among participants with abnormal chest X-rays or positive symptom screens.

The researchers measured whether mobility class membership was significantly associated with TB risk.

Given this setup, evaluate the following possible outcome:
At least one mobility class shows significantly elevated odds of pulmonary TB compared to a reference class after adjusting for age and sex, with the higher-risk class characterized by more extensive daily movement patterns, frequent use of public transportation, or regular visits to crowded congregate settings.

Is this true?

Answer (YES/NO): NO